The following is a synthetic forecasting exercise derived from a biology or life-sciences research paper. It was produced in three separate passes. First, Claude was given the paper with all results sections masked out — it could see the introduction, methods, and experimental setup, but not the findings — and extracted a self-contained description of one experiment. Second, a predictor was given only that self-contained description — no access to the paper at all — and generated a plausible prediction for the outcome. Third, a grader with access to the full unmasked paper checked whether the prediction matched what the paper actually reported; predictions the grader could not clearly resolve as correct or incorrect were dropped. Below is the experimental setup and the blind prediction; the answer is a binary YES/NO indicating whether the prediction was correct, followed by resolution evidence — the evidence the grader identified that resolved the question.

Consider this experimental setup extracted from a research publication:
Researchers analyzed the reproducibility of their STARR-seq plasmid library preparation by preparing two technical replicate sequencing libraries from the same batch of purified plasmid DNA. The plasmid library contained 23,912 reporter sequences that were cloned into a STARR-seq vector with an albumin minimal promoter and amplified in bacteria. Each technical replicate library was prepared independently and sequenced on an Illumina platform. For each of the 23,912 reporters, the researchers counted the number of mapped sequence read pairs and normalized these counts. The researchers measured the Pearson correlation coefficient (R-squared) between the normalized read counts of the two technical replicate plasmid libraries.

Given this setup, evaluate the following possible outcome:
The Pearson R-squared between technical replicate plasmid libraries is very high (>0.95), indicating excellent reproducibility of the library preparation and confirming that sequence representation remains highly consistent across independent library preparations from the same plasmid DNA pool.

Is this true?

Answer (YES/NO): YES